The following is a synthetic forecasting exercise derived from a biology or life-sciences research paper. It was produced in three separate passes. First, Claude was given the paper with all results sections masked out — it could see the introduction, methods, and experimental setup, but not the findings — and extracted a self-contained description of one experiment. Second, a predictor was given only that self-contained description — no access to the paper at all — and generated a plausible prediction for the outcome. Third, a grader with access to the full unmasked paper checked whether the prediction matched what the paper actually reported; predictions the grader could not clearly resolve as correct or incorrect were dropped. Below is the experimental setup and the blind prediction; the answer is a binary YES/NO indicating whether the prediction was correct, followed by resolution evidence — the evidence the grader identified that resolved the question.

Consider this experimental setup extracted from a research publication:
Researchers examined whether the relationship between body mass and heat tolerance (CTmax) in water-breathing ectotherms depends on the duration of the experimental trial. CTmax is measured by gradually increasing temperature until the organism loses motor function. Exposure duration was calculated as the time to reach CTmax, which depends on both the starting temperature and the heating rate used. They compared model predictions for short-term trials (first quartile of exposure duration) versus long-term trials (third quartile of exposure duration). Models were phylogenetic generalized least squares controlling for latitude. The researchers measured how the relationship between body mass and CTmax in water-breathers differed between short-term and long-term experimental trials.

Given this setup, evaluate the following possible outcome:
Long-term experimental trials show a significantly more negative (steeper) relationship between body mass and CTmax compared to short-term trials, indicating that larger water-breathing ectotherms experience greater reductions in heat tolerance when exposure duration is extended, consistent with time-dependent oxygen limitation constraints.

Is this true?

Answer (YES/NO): YES